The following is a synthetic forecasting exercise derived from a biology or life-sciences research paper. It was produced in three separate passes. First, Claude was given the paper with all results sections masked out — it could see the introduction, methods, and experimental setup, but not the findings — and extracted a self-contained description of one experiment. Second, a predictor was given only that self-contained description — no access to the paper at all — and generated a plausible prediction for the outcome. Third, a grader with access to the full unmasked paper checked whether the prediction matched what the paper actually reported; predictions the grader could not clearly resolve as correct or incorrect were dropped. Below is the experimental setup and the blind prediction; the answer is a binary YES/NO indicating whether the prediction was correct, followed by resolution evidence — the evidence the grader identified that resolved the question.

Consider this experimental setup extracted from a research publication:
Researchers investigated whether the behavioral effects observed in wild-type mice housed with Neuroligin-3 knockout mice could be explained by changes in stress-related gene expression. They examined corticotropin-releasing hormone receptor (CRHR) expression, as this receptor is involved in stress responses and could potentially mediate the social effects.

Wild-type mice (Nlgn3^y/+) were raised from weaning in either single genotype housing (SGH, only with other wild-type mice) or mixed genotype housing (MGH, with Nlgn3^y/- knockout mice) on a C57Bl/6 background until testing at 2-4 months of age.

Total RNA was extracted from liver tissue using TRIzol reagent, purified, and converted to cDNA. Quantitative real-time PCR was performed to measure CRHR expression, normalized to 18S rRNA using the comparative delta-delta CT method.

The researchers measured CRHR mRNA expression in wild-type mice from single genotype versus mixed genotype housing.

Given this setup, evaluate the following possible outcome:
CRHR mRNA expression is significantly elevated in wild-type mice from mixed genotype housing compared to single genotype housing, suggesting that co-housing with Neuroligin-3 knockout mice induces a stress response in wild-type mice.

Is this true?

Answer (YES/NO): YES